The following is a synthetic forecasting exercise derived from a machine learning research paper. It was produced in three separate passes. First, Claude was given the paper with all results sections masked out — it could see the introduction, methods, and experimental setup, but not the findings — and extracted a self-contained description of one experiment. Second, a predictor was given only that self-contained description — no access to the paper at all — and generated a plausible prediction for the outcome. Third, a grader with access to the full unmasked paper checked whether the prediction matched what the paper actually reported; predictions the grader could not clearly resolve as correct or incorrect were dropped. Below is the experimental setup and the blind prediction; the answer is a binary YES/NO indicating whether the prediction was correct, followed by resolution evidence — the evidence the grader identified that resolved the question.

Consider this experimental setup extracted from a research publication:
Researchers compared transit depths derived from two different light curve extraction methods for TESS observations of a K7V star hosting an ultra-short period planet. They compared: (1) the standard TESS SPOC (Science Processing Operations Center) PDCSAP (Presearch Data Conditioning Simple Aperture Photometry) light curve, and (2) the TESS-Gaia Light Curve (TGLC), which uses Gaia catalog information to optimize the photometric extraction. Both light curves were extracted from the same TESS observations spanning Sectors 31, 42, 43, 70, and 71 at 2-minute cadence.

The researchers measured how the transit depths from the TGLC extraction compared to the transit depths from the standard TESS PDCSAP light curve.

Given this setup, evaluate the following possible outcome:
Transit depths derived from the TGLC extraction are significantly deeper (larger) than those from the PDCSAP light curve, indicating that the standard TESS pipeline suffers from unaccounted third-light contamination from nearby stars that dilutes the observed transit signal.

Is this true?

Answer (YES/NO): NO